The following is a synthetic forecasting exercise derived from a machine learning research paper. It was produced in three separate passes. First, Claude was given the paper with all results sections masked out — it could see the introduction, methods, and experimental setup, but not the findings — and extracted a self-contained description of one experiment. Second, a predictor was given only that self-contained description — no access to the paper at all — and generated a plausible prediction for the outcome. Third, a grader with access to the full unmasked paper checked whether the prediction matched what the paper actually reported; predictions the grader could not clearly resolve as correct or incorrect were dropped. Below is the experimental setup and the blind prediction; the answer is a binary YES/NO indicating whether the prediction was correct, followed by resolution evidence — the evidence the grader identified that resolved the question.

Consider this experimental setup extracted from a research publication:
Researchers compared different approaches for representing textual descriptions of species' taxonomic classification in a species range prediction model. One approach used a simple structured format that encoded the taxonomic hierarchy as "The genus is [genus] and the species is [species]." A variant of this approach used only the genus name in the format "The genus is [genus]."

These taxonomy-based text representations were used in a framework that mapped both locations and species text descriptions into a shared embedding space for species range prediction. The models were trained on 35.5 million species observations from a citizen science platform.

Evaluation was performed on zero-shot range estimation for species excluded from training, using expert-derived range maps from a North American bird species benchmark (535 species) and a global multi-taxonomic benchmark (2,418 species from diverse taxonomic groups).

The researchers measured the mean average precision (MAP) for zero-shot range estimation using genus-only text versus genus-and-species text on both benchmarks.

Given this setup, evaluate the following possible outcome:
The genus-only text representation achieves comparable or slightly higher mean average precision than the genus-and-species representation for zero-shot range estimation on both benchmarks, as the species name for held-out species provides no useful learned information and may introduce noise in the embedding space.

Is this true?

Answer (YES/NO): NO